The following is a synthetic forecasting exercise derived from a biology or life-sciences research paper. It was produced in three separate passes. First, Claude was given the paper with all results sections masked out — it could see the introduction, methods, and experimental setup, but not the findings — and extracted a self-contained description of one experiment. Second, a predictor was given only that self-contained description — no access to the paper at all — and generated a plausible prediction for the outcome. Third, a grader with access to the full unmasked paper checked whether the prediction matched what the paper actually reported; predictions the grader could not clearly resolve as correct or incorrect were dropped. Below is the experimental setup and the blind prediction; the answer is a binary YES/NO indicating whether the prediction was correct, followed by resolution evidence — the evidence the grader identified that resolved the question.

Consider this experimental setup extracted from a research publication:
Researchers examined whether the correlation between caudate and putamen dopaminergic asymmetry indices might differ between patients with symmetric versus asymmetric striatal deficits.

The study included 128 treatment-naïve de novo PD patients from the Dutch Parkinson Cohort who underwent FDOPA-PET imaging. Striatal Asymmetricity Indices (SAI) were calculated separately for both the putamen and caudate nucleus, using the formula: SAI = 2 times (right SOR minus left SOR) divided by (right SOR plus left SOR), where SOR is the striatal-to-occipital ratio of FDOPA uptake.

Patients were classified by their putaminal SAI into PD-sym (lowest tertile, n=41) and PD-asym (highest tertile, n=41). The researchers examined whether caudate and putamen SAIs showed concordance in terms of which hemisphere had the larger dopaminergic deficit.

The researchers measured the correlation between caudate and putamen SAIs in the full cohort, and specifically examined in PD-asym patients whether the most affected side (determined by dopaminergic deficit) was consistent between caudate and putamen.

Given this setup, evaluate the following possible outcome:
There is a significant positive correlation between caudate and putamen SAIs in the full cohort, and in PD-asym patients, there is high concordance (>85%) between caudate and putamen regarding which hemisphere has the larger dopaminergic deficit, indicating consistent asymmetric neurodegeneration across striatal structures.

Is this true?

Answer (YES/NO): YES